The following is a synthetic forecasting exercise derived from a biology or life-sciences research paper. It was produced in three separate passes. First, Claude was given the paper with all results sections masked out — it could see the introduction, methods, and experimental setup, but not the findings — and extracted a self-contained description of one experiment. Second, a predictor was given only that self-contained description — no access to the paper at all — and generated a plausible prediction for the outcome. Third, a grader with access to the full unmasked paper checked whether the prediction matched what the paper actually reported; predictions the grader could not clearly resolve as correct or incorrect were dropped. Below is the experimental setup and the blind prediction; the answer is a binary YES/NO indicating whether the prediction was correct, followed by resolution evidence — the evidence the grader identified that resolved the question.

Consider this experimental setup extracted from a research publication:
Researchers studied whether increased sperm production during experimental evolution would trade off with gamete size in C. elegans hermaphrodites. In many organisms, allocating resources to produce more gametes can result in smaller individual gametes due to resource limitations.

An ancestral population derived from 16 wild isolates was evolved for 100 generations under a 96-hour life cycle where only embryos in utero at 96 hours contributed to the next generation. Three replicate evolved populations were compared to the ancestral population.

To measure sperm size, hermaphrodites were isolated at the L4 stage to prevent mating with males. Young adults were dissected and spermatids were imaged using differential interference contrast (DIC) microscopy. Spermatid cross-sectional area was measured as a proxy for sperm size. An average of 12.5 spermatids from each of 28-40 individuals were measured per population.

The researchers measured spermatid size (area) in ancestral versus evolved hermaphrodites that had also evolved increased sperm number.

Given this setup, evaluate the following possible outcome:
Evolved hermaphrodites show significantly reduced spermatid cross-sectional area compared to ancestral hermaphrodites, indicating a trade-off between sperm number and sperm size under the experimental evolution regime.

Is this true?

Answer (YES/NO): NO